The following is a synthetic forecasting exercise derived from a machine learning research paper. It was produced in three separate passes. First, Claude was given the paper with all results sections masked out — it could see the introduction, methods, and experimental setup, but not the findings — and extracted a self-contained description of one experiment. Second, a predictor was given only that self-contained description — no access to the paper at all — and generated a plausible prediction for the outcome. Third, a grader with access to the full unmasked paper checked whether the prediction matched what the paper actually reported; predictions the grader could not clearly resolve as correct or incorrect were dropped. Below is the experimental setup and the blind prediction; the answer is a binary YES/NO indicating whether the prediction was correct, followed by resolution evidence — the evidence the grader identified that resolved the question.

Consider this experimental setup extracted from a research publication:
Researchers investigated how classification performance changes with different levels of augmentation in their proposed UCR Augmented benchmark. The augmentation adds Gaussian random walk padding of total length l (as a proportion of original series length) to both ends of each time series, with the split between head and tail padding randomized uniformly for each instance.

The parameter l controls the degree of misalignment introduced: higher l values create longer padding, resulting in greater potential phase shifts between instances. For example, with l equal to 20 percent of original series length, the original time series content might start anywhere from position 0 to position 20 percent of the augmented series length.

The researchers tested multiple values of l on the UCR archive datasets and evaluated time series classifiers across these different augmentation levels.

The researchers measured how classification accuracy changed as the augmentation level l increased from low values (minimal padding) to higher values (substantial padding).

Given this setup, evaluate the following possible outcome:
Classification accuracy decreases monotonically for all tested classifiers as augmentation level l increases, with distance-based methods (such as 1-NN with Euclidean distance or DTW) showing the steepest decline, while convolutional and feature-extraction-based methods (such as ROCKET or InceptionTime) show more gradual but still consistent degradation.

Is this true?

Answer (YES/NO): NO